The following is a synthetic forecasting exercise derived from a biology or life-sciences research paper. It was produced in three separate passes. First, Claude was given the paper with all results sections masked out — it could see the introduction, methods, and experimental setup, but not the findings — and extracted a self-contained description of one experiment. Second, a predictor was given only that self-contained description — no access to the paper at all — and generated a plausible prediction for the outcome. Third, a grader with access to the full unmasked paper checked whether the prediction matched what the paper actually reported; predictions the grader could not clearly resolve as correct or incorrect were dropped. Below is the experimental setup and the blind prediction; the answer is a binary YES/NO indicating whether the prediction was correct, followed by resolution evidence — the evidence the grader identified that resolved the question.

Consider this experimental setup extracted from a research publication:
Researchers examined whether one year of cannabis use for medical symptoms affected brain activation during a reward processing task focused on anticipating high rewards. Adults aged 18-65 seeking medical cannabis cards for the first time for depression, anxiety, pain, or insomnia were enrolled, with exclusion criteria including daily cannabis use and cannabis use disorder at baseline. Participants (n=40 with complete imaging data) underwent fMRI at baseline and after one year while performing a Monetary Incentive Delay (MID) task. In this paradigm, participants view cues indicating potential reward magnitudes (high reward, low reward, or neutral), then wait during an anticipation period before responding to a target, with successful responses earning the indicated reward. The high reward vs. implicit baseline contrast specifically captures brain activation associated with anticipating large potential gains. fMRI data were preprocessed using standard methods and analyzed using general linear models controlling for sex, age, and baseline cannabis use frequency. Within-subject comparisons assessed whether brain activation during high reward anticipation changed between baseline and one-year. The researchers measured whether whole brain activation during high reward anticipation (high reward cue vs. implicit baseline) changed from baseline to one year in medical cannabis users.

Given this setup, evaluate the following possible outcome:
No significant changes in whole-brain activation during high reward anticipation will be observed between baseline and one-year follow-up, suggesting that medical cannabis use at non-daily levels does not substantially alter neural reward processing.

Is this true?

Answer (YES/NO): YES